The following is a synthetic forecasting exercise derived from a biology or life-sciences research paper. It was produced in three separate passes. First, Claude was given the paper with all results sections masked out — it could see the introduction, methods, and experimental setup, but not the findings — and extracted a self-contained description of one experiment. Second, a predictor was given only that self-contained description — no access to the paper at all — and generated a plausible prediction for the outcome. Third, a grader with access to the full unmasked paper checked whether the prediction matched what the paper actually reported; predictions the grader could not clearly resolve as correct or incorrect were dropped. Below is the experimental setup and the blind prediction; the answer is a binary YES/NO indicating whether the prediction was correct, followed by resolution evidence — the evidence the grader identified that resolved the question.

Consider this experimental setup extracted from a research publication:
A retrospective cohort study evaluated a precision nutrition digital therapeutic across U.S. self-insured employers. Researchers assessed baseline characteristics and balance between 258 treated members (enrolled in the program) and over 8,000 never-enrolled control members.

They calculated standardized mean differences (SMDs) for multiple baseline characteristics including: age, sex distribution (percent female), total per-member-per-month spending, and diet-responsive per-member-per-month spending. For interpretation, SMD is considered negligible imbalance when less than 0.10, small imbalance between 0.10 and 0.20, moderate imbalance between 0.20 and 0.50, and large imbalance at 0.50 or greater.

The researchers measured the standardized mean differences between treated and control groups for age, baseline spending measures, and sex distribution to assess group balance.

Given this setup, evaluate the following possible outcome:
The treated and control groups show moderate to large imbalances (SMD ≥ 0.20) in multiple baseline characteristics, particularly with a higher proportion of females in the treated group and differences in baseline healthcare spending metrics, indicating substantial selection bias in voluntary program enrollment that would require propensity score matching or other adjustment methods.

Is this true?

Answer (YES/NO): NO